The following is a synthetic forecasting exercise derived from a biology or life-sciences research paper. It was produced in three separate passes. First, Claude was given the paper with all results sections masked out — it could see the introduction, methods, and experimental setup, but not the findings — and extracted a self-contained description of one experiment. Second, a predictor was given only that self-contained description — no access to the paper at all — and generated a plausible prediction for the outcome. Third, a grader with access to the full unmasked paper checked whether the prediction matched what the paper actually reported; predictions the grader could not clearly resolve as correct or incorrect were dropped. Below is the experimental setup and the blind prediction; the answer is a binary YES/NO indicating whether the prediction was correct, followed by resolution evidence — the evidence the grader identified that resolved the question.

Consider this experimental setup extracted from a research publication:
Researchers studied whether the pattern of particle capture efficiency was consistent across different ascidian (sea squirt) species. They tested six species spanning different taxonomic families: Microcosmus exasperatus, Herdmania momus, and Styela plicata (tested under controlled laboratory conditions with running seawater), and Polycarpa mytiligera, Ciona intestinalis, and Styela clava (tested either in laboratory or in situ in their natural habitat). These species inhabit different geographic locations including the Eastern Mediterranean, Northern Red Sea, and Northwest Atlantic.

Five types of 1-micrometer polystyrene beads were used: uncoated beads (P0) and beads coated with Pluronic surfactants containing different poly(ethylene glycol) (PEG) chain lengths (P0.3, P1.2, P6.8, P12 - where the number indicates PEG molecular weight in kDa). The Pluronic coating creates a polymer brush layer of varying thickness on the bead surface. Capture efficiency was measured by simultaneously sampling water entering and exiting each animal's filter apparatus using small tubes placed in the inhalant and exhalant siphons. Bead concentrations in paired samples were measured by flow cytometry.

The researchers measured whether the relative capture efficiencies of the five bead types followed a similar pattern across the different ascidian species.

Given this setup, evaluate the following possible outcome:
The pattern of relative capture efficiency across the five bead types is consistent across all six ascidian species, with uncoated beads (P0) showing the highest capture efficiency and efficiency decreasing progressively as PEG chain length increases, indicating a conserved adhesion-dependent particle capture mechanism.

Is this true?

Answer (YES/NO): NO